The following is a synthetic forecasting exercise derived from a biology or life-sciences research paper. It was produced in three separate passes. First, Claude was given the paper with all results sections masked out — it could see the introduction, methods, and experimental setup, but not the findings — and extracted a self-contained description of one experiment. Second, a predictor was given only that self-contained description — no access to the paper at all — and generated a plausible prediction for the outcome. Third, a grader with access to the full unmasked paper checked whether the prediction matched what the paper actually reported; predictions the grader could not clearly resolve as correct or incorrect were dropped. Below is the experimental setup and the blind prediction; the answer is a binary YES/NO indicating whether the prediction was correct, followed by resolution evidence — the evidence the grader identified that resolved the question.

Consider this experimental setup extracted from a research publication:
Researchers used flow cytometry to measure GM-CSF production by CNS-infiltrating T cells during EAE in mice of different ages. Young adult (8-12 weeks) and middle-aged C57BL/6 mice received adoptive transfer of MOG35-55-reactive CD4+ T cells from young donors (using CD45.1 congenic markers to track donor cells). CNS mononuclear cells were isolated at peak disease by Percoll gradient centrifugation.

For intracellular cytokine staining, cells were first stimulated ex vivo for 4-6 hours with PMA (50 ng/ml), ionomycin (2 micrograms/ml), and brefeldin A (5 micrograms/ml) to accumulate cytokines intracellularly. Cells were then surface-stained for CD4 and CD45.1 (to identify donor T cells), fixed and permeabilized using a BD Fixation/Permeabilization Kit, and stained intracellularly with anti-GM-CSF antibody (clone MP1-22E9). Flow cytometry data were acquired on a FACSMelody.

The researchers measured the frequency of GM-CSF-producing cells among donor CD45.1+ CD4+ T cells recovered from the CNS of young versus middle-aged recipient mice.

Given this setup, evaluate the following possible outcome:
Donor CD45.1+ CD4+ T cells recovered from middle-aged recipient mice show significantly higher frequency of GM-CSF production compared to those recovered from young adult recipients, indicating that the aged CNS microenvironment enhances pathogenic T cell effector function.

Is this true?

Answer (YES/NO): NO